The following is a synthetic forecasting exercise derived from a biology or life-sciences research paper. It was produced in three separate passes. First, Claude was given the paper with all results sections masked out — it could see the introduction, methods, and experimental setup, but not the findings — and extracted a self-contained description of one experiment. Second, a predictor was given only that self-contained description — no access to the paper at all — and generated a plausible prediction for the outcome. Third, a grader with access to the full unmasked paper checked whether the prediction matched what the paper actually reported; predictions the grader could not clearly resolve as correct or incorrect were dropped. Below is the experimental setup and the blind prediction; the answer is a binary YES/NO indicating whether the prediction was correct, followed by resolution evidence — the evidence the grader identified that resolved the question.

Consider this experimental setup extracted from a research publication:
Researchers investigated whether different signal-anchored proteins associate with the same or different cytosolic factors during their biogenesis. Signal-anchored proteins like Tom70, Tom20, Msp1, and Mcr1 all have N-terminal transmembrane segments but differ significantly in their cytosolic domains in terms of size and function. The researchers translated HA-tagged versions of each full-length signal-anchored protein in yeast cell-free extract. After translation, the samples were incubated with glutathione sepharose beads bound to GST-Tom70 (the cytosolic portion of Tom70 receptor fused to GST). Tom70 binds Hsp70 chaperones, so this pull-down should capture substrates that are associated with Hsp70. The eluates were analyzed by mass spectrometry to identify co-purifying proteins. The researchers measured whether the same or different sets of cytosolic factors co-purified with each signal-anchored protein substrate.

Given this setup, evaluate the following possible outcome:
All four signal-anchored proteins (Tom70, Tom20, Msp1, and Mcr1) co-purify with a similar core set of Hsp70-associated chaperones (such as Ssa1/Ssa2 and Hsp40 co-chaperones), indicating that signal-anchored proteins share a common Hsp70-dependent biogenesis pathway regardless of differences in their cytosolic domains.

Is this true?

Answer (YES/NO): YES